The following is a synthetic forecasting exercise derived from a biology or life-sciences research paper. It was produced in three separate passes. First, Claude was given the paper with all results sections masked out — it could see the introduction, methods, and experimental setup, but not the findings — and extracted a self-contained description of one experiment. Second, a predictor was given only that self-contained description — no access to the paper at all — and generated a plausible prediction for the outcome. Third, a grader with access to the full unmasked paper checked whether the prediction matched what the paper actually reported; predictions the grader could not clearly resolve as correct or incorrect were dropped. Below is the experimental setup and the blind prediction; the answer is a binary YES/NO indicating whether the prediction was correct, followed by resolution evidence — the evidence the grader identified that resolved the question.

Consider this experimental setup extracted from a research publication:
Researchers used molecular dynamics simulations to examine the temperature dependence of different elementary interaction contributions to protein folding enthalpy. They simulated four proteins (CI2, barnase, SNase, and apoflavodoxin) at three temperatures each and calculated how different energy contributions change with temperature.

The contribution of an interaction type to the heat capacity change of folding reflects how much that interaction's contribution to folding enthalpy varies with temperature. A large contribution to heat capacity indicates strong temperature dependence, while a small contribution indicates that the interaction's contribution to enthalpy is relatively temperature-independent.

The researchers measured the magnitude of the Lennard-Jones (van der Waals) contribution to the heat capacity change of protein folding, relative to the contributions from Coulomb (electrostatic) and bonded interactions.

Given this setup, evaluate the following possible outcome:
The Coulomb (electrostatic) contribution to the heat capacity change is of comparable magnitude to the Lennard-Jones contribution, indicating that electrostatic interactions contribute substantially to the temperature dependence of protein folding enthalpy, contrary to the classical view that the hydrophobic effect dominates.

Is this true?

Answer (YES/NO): NO